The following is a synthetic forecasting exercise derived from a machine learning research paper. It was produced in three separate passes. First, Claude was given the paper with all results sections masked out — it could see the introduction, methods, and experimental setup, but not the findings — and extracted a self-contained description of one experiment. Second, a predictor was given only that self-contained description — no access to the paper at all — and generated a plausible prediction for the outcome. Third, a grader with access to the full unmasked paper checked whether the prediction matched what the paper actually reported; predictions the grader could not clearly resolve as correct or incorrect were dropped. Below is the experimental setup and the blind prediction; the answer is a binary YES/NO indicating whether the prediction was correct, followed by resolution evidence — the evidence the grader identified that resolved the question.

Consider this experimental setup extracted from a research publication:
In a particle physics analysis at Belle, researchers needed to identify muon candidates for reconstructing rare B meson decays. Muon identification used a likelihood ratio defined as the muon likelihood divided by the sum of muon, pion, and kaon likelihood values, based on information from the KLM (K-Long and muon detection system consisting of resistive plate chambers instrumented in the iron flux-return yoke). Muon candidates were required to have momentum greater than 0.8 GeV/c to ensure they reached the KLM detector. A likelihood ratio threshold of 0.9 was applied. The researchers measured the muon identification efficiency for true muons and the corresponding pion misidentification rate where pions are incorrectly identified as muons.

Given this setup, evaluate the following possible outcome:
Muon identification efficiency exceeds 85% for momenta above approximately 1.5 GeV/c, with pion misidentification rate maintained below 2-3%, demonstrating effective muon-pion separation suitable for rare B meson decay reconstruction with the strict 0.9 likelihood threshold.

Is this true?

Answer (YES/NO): NO